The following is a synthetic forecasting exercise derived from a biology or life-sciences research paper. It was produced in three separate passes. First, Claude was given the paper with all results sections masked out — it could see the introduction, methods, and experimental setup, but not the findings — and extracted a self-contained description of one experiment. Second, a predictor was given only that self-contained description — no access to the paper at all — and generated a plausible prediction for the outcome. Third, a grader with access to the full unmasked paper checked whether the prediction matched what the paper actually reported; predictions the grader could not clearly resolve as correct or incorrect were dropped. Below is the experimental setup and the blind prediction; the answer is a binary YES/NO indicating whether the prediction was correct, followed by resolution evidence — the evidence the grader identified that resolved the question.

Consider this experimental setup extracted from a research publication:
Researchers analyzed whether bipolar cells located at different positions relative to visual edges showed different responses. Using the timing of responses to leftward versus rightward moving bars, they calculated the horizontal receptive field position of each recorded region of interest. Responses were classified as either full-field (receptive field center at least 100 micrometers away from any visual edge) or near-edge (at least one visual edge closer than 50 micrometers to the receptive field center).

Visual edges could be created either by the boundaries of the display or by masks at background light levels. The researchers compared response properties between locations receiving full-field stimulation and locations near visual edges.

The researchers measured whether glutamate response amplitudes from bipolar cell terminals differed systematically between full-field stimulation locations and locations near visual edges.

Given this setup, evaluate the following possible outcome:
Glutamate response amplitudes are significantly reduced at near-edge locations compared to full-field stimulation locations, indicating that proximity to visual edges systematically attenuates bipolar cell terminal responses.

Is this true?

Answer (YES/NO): NO